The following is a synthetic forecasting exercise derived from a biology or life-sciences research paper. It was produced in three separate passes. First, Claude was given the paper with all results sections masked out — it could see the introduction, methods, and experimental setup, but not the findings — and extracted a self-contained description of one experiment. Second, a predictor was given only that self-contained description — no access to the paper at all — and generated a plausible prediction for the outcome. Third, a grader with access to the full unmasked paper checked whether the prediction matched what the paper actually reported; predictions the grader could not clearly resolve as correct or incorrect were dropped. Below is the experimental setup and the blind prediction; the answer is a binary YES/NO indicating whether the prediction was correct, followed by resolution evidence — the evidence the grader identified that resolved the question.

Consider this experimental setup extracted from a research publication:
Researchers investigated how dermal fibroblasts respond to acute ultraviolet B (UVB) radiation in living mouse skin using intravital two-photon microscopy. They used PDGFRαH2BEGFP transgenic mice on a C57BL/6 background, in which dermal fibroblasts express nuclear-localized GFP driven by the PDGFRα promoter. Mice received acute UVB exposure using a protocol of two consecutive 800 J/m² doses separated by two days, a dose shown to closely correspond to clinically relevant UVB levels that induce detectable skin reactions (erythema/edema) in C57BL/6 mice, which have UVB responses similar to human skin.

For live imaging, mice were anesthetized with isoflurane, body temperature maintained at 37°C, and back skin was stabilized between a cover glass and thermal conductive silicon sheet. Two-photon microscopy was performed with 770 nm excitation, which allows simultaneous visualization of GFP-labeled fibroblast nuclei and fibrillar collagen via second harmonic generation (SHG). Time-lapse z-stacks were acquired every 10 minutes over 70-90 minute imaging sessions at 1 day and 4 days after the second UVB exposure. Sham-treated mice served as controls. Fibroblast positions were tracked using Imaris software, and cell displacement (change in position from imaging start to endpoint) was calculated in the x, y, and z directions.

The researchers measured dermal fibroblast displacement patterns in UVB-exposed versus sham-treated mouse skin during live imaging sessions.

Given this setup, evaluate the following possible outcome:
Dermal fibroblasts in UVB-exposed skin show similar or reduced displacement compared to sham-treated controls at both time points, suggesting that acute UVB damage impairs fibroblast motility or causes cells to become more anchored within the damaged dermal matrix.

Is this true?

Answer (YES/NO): NO